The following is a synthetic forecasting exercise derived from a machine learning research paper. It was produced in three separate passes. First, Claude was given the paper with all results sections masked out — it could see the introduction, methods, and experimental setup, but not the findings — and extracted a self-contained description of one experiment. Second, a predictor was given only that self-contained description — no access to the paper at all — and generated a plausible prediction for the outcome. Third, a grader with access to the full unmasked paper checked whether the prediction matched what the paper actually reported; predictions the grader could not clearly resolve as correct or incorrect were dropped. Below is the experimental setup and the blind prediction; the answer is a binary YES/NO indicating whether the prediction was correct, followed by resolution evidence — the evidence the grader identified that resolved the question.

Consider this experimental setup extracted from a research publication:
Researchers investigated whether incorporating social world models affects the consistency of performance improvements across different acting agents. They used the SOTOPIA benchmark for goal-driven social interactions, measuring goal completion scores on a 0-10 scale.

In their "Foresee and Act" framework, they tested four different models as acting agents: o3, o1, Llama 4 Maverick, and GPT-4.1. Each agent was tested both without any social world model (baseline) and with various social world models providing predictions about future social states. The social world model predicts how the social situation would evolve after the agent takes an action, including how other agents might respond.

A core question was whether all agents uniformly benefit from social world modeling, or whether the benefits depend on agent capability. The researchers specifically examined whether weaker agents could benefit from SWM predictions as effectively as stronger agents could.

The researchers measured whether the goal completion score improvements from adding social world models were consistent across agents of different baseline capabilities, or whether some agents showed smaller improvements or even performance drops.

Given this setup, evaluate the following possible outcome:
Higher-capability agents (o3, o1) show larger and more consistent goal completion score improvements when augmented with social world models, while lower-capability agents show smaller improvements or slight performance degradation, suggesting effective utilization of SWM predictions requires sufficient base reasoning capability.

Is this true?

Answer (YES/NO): NO